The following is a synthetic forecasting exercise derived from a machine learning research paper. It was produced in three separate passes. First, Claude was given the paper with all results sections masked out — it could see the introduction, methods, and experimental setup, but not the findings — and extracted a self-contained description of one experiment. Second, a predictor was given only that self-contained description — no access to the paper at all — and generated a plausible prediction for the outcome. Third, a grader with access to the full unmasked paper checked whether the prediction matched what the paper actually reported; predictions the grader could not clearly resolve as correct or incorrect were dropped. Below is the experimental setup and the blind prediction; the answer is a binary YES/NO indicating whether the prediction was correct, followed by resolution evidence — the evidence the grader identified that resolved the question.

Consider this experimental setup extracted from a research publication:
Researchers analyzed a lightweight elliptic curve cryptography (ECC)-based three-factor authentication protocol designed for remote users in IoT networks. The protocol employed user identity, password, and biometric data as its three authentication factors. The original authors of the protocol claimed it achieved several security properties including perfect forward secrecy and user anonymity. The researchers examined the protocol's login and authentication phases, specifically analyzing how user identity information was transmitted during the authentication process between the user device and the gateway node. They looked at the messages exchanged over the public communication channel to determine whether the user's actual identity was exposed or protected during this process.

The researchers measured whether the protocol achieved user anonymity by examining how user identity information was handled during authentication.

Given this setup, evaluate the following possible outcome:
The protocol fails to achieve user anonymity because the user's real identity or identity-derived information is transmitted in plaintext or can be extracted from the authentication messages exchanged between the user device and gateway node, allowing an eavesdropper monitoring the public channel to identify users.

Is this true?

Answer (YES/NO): YES